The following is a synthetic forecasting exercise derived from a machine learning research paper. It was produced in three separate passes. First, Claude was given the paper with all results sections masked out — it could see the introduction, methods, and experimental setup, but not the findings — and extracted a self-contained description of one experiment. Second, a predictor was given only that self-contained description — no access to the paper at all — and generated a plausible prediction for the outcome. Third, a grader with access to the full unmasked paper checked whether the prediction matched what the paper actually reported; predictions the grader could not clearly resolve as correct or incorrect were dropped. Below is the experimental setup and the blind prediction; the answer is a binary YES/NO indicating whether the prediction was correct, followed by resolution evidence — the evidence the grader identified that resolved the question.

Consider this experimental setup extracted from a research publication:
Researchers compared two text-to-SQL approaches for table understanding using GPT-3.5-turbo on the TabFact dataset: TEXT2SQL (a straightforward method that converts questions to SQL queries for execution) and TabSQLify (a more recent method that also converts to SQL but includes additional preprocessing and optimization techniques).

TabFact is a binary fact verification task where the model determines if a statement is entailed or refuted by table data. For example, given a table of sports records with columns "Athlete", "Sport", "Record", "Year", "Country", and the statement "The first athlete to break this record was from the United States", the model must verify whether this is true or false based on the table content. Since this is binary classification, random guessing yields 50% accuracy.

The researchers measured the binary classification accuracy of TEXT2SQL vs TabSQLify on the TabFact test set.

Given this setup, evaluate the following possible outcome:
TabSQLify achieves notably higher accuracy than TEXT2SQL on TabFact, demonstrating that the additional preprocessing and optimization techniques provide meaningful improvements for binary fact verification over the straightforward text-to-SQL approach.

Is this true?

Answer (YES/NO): YES